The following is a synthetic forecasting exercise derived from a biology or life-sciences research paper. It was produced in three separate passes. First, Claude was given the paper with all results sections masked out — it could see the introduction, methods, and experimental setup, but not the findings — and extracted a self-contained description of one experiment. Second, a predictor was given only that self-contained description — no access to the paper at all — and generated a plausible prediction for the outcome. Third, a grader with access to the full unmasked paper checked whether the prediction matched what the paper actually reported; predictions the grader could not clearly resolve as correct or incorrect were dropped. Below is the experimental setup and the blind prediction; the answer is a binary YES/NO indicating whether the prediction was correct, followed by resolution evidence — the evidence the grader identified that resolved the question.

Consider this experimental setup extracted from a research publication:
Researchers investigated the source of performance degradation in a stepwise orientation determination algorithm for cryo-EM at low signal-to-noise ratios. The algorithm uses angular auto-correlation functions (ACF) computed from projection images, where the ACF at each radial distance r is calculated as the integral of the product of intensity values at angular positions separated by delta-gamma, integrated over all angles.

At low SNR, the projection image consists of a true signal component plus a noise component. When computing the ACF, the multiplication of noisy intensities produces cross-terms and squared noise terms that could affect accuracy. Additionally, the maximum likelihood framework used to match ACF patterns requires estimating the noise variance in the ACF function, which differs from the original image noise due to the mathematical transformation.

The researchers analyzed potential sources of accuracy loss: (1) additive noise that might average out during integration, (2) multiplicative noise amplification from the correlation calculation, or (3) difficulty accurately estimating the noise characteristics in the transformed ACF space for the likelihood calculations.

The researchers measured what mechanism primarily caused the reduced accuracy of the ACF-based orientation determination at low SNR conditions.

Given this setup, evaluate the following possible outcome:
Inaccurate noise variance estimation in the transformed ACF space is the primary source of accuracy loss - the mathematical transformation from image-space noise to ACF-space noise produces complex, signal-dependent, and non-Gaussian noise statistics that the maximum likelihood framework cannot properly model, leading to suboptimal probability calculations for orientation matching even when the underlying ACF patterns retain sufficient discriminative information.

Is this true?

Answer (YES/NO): NO